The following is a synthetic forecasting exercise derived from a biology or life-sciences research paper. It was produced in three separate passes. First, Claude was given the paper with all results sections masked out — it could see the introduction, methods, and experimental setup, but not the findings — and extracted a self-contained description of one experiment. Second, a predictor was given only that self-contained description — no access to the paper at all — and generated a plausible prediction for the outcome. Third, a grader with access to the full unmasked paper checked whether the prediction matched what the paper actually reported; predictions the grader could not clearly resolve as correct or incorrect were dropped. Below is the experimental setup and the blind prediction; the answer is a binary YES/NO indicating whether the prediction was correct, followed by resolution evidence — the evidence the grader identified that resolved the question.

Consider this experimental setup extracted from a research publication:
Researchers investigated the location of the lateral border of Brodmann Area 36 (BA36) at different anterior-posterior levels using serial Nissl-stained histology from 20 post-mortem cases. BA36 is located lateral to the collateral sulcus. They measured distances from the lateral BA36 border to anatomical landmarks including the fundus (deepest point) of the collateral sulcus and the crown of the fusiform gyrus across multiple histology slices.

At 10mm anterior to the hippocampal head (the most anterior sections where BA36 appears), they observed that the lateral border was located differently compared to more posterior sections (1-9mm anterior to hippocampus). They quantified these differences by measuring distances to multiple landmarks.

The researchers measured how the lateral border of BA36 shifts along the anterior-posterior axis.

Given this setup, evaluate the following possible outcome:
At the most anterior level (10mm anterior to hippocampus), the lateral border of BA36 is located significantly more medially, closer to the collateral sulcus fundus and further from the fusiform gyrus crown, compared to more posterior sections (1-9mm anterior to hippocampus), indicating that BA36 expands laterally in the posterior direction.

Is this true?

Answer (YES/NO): YES